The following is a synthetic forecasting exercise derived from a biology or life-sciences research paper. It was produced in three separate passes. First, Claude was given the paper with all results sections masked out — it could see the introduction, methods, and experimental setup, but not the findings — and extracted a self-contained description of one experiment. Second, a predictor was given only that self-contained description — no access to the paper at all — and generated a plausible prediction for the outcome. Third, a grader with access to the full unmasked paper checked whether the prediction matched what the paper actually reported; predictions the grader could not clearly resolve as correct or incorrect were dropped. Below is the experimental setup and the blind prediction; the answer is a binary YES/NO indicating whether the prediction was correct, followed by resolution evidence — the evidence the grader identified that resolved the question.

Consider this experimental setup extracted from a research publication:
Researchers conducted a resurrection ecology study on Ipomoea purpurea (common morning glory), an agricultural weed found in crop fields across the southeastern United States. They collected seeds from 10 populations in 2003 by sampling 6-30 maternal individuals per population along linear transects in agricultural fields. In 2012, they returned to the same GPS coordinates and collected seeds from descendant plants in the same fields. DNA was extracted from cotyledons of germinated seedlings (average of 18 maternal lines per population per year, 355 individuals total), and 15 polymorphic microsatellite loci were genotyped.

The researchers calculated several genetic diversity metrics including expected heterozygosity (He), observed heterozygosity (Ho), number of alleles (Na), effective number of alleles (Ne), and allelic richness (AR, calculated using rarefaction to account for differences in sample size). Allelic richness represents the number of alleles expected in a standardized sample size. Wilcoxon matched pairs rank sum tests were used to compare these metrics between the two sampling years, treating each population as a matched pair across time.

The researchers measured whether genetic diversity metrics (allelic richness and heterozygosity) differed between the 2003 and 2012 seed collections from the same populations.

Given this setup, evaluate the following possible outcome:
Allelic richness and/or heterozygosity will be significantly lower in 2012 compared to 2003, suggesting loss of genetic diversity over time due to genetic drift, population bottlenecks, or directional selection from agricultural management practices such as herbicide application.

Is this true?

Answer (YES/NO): YES